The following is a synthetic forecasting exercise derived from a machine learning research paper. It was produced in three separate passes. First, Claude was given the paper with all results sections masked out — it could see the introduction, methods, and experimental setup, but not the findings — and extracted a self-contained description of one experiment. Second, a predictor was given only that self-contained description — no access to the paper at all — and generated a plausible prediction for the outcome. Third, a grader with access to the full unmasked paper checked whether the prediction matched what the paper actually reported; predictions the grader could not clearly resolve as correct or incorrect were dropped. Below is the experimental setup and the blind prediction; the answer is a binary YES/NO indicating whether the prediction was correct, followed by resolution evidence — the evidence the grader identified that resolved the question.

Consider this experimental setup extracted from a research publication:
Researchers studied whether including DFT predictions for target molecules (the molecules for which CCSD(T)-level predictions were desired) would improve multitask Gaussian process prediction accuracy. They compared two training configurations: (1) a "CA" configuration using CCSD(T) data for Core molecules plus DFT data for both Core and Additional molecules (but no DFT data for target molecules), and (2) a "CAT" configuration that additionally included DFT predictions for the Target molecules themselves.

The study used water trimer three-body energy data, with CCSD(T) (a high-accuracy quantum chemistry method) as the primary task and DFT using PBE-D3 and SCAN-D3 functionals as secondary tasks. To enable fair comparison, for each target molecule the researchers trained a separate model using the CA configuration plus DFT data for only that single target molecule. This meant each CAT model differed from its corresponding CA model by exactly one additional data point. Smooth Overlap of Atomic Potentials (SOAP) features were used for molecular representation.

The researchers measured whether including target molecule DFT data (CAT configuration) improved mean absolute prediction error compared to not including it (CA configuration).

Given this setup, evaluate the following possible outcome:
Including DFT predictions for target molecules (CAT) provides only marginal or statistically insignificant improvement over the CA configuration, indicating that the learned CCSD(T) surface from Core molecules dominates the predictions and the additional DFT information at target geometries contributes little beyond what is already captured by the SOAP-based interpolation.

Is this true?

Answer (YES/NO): NO